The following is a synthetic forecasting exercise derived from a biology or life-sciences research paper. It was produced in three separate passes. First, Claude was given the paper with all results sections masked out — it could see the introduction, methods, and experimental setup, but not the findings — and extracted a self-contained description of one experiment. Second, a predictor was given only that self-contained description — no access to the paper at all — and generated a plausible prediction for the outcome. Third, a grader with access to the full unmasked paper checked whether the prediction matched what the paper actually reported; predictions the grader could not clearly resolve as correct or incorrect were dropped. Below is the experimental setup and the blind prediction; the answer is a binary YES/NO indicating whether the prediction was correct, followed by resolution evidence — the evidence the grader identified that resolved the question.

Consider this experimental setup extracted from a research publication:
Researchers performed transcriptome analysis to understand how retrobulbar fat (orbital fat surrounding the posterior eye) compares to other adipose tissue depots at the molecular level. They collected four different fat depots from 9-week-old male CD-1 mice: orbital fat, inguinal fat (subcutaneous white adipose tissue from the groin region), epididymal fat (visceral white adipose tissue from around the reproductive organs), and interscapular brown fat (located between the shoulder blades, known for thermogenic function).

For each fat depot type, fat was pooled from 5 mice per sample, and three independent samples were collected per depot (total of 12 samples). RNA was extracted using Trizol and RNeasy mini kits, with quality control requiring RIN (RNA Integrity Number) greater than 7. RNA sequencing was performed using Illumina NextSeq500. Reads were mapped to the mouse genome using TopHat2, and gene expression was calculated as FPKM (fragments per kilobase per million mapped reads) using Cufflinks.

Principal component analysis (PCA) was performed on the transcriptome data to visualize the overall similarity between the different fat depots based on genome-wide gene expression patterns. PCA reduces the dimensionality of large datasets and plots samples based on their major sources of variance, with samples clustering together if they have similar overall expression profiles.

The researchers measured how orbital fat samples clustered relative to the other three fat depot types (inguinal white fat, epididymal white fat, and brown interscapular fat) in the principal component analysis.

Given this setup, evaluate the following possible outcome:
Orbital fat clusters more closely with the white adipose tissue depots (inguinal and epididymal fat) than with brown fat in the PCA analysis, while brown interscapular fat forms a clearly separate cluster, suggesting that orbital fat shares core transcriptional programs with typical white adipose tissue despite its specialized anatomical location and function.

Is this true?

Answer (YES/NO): NO